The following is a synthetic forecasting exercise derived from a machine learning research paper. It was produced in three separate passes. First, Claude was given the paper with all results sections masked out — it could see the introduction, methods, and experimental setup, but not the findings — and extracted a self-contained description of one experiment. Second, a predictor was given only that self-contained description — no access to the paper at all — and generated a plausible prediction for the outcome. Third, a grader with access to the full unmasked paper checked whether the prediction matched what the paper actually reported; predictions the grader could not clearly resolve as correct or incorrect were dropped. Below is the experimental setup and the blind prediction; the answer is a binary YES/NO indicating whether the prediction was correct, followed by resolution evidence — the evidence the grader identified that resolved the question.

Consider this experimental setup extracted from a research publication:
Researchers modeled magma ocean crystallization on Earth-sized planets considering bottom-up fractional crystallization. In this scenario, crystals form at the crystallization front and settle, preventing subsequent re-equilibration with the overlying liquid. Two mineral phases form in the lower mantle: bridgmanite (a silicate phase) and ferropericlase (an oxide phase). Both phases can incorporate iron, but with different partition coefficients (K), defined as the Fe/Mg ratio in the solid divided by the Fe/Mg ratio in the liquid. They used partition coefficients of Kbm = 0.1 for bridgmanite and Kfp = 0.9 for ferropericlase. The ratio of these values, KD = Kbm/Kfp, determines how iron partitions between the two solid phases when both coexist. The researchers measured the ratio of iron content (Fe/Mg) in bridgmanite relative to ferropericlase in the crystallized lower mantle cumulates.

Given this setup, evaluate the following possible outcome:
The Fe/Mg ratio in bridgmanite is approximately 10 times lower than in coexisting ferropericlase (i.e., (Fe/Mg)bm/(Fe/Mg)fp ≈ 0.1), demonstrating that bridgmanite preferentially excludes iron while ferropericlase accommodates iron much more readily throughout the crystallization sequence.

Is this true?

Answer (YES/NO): YES